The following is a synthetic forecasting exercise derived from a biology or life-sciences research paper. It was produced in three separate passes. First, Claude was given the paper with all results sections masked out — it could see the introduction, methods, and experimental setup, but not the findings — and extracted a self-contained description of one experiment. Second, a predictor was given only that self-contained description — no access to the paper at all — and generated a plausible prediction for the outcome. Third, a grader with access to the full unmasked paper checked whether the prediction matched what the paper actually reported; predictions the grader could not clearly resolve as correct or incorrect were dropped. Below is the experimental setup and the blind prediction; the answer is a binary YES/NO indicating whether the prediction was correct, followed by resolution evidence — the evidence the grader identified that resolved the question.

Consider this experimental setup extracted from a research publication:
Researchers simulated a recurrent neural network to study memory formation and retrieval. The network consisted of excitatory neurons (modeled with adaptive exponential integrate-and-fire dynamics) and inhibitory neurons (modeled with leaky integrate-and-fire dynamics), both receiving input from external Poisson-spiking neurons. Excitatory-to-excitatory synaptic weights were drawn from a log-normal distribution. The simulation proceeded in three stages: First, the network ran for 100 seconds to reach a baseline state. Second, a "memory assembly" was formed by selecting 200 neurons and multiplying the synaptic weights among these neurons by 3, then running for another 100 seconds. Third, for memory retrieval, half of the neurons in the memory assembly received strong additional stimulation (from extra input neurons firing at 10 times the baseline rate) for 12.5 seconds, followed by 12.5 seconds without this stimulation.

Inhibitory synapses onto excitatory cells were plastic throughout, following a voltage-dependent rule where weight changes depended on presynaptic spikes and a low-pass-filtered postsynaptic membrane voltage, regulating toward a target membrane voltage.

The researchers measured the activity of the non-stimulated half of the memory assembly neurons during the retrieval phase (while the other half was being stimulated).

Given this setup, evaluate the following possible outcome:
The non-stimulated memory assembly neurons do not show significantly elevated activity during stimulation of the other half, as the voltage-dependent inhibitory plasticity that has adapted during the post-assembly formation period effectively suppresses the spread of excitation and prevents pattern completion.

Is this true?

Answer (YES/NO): NO